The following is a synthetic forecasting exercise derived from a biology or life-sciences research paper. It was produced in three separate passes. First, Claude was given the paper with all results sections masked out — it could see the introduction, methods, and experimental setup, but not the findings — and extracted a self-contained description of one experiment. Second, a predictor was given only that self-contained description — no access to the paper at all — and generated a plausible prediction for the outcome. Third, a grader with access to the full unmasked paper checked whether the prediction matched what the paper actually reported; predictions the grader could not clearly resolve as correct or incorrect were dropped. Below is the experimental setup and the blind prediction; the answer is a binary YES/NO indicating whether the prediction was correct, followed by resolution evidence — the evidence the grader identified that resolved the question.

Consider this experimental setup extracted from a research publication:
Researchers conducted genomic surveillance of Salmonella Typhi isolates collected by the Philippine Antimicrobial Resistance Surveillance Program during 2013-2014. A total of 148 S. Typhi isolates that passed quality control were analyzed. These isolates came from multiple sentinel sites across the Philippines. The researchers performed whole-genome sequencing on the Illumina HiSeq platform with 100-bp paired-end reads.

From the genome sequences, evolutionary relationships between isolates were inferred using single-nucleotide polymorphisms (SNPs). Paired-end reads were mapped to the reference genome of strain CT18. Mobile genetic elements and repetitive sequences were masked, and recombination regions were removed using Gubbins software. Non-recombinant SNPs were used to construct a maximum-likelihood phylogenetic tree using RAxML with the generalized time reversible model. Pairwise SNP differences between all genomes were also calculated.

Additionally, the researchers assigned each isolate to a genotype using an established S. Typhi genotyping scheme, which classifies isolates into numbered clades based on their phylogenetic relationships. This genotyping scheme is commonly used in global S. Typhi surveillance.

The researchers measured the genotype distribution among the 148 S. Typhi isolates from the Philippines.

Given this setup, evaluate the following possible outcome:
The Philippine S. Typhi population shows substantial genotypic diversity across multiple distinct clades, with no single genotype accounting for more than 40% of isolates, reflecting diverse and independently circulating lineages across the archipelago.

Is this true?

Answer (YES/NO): NO